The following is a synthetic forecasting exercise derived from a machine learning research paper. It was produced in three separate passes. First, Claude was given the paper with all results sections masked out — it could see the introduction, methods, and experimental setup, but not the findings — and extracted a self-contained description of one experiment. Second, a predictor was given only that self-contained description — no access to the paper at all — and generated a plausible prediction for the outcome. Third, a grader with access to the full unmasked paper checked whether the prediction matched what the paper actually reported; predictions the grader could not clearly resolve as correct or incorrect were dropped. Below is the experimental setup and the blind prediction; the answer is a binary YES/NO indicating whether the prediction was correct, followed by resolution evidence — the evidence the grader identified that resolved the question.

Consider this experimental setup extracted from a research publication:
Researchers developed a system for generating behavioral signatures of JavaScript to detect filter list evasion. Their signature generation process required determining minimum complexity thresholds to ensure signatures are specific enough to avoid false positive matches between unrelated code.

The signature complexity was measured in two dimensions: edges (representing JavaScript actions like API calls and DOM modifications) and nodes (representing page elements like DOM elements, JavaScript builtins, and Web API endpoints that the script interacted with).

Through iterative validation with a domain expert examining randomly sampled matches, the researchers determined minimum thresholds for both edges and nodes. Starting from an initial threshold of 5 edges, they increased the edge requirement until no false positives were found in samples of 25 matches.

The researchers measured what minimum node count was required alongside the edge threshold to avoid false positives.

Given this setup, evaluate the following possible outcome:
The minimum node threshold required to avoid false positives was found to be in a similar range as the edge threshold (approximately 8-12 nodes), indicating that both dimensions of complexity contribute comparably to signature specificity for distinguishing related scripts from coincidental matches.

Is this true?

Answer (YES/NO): NO